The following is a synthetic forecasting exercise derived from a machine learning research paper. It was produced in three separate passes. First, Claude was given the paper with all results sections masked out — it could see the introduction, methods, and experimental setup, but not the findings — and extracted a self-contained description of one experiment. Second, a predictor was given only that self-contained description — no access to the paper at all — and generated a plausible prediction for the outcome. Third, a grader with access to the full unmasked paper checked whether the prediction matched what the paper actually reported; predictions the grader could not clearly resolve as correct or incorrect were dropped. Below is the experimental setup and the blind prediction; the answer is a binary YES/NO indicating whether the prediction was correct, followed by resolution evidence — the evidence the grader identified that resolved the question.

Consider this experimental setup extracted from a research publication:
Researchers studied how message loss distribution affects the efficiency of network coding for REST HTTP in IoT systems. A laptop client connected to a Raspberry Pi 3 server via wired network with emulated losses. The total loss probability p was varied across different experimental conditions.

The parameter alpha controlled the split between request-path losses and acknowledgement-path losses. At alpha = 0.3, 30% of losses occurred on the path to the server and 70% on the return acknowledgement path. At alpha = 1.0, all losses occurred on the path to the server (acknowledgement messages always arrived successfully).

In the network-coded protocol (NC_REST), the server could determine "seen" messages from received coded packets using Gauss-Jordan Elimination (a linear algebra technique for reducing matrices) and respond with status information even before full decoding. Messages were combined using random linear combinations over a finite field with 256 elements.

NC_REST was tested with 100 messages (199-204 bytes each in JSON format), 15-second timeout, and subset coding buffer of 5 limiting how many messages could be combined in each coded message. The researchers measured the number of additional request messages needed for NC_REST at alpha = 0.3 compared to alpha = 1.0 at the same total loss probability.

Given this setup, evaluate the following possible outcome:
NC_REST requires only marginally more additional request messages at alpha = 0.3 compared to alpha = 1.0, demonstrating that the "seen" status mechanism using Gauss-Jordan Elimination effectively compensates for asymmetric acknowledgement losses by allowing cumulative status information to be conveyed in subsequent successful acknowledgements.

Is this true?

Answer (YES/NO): NO